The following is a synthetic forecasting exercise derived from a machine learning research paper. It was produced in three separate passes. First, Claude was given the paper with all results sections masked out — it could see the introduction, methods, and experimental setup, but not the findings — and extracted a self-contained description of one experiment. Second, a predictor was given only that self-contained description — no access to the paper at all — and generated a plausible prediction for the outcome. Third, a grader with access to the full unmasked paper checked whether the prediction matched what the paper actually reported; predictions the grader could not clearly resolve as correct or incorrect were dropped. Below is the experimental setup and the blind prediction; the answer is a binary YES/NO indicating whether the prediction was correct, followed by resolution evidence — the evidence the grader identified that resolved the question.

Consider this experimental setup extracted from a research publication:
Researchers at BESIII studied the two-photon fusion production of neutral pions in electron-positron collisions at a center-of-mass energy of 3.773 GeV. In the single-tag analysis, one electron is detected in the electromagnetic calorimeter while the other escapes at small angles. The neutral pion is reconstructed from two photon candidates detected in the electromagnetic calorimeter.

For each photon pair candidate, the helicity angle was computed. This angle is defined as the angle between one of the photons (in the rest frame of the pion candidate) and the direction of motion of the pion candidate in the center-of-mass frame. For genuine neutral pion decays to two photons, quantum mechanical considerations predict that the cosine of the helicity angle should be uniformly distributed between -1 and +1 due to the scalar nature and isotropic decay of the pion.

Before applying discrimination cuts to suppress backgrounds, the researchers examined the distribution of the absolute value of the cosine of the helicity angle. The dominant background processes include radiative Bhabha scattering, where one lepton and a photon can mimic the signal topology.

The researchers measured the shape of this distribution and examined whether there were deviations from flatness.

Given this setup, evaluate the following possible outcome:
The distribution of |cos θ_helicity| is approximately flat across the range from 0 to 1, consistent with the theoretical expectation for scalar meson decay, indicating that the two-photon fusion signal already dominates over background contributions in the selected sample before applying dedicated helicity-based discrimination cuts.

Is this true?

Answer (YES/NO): NO